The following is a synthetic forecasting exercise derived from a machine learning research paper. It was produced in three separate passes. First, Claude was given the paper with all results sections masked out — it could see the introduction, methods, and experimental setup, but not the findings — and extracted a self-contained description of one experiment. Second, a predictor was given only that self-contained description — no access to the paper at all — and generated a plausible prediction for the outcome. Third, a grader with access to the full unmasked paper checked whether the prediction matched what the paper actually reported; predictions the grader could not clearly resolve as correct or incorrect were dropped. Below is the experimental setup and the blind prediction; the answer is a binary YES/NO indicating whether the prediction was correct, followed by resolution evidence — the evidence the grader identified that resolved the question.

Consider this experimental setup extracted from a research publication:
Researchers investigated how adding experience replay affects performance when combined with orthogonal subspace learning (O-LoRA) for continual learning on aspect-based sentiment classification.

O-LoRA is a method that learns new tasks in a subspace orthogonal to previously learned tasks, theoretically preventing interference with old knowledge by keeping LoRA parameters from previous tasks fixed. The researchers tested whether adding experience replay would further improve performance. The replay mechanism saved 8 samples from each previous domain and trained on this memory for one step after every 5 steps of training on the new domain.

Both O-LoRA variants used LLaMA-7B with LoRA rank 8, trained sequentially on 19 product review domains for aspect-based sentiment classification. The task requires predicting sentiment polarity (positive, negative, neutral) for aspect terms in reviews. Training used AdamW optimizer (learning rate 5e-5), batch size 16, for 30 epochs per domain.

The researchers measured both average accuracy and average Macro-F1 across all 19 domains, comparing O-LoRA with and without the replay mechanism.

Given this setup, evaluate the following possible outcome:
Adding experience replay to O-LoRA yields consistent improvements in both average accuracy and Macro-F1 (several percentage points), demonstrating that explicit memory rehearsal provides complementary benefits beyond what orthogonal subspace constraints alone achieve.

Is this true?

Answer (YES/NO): NO